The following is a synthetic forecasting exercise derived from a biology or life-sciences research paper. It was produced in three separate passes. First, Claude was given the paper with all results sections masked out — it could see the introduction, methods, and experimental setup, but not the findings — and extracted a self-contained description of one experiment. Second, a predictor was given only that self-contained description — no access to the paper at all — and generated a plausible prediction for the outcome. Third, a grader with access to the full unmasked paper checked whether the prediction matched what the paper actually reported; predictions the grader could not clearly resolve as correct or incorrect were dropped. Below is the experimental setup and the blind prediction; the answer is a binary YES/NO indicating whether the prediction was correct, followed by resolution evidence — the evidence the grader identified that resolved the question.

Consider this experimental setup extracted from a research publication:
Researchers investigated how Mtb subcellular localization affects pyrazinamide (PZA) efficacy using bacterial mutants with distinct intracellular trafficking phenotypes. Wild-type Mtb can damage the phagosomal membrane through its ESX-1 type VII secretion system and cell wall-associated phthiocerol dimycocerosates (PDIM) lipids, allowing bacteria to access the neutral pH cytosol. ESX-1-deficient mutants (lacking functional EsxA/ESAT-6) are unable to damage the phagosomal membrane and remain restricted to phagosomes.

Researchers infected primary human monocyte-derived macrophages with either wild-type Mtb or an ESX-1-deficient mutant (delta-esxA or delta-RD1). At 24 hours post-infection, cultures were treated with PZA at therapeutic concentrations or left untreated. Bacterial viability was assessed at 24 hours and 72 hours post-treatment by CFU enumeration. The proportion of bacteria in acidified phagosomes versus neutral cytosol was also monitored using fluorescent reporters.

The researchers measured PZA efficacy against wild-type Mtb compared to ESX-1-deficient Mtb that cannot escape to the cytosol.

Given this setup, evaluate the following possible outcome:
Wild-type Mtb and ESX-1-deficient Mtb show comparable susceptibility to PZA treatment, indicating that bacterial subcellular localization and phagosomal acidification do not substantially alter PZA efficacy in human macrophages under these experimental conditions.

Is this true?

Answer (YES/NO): NO